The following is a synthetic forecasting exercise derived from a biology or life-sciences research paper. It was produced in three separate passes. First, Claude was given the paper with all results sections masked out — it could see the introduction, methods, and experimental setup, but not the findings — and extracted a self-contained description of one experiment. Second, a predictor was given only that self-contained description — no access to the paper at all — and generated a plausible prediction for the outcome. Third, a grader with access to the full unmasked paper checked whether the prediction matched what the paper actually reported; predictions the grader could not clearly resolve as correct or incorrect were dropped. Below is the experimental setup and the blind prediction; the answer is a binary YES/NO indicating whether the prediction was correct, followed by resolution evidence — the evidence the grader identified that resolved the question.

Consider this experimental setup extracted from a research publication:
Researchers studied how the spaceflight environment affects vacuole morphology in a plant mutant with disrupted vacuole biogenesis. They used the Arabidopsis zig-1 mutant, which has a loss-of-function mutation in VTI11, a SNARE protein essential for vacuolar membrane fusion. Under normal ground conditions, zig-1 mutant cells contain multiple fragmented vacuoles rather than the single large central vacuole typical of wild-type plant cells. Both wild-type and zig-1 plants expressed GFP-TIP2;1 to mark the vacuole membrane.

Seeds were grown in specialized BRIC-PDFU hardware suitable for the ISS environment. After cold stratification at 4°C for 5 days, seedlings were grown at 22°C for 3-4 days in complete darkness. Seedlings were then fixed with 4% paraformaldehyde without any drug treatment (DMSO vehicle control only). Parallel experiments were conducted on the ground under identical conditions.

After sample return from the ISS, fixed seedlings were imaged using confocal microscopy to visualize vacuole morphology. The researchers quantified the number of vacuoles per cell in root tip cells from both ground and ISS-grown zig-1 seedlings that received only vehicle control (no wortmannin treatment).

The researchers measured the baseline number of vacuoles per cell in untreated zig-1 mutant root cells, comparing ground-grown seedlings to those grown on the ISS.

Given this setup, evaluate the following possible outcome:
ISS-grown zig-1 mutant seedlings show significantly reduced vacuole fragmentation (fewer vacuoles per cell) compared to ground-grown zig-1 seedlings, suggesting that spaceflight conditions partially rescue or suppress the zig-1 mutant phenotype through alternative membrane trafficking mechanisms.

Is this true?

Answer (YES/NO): NO